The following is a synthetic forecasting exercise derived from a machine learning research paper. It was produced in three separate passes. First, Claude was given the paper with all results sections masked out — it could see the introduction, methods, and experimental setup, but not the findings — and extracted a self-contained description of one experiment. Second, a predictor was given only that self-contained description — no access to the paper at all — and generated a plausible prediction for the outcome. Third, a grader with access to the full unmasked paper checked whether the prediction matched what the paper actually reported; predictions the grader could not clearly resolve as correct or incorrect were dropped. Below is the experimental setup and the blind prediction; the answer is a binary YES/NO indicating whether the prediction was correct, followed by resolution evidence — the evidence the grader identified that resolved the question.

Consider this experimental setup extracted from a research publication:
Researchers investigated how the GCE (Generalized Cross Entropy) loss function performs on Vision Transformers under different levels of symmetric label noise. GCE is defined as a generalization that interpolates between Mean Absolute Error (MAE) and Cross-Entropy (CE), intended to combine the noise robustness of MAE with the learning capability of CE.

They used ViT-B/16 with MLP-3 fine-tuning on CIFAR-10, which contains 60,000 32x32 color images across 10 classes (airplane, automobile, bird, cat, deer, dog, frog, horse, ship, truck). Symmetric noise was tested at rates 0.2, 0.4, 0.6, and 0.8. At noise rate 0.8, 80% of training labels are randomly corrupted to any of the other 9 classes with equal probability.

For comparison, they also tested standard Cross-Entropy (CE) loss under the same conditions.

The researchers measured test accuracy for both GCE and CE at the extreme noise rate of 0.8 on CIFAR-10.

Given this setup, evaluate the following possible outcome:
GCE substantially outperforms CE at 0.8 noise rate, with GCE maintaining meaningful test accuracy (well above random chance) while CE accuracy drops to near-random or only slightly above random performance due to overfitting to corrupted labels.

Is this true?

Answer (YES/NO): NO